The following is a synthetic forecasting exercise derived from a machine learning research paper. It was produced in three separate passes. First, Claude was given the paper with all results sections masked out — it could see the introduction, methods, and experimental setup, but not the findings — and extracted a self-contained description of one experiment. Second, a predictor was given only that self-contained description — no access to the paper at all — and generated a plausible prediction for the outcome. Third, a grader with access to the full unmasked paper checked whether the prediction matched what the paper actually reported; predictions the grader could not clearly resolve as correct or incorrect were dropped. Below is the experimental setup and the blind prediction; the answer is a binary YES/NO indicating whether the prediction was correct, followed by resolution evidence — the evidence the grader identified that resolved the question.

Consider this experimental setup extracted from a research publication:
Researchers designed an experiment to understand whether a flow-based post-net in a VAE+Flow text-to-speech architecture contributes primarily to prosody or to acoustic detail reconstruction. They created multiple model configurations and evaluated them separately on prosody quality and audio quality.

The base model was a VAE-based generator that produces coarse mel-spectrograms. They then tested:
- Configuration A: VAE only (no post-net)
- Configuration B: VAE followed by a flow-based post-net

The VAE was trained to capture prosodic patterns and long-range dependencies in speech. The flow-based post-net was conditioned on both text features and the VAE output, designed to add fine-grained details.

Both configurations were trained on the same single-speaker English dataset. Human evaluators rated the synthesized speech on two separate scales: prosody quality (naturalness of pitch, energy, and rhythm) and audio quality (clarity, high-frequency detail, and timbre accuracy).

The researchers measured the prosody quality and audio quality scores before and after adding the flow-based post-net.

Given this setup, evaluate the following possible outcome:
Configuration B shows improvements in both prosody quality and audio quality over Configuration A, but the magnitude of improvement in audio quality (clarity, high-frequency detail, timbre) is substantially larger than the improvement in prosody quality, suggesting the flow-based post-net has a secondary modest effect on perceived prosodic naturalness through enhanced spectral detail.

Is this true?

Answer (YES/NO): NO